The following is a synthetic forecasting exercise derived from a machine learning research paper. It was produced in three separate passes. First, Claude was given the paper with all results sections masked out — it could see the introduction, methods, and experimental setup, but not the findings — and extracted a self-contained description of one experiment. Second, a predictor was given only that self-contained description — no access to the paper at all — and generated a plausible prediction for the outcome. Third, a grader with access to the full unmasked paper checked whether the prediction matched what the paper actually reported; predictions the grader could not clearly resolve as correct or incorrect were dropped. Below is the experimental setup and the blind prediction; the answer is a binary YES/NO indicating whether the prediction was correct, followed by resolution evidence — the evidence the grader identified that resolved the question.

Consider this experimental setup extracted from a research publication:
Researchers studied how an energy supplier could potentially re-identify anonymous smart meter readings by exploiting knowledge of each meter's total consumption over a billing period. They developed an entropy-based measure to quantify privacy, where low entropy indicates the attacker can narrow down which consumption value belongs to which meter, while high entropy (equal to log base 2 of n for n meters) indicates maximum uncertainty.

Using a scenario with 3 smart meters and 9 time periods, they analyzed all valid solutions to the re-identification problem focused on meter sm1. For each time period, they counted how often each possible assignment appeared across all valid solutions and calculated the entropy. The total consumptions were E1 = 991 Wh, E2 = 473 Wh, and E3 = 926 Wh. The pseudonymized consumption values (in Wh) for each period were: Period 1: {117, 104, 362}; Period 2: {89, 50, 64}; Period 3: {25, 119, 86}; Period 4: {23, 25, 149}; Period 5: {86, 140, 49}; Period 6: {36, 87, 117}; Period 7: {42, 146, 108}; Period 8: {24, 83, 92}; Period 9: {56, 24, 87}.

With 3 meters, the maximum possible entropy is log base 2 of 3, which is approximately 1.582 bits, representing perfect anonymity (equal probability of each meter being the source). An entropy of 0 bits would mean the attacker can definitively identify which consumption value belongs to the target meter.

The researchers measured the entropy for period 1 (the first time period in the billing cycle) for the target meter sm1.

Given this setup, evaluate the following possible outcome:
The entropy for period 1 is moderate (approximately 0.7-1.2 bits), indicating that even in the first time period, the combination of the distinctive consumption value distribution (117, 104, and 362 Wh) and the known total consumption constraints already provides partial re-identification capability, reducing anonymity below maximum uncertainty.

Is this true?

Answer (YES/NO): NO